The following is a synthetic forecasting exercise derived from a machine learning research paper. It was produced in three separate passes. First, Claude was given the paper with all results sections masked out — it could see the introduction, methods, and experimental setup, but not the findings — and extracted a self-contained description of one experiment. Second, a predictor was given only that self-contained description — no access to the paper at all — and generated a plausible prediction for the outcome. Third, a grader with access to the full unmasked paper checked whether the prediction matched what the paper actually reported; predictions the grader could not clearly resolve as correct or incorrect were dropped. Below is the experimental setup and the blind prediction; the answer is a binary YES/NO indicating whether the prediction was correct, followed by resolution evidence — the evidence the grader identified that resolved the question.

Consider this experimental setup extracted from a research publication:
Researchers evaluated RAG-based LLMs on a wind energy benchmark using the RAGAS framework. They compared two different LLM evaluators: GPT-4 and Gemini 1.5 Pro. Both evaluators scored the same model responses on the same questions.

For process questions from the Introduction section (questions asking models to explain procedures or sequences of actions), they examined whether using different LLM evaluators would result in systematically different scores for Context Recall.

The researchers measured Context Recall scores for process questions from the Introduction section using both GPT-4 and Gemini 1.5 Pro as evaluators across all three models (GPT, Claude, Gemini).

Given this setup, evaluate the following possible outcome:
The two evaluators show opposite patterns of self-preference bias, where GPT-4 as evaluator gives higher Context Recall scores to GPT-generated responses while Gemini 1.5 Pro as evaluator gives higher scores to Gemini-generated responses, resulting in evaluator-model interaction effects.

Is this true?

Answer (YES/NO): NO